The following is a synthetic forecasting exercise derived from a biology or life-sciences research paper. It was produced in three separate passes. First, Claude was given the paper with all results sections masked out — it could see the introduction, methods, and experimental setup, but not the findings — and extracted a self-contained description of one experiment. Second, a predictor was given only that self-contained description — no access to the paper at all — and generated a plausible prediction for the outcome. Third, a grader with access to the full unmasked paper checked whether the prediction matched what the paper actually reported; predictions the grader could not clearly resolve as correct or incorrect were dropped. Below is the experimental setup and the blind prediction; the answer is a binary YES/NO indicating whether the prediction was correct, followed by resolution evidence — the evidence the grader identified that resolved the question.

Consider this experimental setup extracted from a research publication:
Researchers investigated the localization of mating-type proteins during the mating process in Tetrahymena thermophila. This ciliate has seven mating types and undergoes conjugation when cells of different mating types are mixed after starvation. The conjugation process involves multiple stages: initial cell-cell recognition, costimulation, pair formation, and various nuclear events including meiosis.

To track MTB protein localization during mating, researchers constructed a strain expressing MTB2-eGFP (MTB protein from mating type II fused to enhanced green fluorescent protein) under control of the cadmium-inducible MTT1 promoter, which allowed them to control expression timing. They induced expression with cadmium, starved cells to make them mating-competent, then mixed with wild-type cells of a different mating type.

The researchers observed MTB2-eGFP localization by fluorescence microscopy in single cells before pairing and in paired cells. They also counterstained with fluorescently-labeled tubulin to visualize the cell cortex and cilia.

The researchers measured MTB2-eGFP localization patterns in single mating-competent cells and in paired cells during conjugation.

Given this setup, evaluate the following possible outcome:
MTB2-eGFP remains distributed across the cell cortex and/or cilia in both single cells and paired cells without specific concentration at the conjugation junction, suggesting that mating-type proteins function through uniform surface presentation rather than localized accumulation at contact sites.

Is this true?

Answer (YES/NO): NO